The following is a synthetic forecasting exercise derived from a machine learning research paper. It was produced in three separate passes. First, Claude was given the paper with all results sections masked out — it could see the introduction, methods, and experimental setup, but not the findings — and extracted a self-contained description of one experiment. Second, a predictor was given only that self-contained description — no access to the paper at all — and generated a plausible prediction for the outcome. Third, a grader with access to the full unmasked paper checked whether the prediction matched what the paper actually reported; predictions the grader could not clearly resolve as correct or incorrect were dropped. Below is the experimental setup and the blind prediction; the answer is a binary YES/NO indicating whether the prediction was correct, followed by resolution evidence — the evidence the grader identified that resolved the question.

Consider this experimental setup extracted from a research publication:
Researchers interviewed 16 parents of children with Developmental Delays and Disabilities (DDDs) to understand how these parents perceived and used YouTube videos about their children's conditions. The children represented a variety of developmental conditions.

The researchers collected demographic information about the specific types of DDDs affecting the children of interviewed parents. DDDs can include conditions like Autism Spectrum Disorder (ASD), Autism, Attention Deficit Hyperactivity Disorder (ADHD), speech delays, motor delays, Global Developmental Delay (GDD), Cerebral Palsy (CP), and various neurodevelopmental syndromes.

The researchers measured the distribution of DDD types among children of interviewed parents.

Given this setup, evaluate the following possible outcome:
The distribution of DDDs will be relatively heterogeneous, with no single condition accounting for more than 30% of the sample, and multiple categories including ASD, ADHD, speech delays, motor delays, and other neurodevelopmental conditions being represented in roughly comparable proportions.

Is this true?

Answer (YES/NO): YES